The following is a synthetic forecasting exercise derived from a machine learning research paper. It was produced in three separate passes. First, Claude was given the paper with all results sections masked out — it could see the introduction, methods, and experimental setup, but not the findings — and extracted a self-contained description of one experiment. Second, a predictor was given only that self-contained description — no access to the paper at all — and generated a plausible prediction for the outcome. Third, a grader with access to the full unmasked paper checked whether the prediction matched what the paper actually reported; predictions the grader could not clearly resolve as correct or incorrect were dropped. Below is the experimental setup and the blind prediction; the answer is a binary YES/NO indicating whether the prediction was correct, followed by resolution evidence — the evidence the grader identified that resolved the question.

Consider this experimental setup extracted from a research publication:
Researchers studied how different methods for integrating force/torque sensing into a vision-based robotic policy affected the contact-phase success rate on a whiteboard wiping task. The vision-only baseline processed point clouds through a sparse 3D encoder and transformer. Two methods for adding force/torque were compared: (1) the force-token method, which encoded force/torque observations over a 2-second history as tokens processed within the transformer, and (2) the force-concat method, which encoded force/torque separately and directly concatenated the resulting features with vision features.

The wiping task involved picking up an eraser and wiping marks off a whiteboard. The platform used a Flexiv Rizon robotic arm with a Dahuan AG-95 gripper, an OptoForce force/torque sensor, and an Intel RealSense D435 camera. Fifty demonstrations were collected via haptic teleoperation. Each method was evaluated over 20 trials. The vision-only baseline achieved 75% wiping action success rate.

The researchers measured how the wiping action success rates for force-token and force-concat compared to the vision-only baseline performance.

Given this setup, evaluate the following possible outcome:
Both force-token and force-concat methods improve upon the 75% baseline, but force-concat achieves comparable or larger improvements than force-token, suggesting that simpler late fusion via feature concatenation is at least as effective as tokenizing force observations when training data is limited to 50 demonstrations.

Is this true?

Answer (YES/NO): NO